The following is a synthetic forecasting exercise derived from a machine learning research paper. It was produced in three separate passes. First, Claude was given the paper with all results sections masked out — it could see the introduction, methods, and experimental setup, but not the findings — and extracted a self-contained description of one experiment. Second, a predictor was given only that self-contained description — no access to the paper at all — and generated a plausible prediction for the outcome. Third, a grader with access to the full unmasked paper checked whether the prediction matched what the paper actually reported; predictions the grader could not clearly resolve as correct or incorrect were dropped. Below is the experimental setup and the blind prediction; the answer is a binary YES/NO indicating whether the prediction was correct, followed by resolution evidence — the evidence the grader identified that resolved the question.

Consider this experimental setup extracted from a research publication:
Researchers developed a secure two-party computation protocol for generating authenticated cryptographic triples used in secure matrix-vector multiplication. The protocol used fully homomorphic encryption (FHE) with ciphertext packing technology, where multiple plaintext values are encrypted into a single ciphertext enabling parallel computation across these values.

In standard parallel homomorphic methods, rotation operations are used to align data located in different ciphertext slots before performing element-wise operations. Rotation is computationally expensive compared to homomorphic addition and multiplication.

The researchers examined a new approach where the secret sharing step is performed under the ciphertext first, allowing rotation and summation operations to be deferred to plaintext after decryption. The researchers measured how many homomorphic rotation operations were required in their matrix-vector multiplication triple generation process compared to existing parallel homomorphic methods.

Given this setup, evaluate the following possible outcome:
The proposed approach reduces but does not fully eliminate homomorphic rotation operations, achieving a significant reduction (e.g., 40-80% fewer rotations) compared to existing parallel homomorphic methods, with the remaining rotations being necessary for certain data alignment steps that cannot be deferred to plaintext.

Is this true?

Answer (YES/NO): NO